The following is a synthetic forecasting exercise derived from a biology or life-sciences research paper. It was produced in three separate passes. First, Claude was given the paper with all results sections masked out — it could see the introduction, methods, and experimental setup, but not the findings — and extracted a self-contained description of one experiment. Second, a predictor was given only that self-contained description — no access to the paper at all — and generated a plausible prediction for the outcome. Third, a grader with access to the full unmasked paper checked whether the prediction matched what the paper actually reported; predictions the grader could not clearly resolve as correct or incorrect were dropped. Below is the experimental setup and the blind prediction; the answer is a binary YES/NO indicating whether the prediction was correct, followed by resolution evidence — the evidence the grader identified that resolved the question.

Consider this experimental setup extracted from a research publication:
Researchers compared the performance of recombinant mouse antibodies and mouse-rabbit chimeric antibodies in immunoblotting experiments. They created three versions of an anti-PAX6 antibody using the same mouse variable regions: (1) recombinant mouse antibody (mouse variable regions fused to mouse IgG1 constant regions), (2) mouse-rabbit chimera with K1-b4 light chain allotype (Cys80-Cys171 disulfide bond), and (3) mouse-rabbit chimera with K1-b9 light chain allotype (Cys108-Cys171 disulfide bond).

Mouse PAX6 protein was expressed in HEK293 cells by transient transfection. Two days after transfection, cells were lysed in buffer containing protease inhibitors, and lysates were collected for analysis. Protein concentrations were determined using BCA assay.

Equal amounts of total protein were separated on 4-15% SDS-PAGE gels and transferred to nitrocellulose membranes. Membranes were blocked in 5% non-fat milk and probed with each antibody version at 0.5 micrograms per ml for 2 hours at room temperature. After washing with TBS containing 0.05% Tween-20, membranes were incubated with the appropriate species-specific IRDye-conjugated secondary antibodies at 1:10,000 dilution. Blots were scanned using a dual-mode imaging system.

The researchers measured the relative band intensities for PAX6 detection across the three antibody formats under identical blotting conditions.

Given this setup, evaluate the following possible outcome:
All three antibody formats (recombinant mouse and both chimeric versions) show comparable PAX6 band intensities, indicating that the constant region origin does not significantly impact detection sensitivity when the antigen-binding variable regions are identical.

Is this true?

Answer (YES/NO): NO